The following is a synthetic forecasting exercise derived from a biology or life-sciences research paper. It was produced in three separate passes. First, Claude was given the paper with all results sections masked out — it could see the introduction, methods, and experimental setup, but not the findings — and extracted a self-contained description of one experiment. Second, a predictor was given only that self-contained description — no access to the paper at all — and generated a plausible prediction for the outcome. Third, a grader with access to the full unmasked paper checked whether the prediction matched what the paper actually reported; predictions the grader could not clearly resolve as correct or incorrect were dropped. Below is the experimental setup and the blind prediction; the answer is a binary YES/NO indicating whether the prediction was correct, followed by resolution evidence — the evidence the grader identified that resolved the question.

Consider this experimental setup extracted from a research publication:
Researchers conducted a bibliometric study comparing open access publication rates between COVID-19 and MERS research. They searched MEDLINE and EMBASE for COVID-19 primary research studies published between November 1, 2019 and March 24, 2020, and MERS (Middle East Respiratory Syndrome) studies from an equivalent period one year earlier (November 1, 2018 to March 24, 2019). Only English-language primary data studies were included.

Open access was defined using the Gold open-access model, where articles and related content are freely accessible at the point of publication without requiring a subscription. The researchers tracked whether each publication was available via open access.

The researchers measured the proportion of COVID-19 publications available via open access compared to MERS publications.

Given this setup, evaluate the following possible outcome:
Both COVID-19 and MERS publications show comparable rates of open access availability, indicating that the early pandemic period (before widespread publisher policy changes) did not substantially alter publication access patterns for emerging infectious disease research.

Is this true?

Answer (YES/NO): YES